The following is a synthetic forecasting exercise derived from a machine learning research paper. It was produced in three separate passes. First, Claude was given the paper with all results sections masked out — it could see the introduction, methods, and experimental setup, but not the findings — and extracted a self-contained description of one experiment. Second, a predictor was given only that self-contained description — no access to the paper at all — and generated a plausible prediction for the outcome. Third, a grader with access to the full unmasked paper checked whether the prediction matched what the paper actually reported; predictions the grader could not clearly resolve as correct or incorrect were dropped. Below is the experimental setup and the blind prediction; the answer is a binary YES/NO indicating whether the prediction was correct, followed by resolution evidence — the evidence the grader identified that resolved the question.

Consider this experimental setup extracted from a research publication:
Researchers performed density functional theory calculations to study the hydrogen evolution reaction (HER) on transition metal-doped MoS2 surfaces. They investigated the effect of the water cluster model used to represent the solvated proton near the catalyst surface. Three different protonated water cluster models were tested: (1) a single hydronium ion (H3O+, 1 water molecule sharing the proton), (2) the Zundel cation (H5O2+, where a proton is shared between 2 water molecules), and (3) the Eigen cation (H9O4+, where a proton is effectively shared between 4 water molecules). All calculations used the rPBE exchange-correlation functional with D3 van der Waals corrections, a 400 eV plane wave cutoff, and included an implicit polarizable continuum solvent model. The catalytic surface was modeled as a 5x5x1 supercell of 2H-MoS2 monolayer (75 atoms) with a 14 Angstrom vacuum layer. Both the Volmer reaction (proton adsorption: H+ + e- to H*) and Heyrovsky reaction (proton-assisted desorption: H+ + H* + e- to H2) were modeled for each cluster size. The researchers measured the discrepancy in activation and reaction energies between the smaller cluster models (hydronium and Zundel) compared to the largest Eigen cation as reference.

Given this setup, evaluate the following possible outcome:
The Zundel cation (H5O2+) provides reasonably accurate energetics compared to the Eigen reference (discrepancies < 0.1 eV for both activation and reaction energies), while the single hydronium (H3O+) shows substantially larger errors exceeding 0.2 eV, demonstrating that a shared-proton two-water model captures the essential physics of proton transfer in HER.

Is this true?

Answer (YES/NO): YES